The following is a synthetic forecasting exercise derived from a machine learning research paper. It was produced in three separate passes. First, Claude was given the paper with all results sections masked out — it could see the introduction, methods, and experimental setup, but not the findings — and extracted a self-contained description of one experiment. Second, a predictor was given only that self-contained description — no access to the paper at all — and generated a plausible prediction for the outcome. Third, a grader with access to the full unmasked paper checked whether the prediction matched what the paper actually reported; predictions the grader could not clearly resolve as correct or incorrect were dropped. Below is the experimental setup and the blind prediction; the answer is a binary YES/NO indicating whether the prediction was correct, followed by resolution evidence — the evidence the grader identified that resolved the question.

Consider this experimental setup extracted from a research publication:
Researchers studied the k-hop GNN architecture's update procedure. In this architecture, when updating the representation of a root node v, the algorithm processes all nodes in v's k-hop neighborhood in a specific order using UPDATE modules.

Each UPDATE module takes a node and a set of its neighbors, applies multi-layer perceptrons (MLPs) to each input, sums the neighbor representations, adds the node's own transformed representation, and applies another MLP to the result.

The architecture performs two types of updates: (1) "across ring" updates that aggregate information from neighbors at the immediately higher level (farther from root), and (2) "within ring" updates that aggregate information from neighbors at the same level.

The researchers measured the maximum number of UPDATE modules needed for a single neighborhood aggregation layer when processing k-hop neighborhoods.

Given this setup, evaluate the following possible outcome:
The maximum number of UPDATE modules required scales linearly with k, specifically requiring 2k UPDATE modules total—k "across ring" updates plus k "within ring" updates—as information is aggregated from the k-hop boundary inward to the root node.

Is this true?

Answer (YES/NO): YES